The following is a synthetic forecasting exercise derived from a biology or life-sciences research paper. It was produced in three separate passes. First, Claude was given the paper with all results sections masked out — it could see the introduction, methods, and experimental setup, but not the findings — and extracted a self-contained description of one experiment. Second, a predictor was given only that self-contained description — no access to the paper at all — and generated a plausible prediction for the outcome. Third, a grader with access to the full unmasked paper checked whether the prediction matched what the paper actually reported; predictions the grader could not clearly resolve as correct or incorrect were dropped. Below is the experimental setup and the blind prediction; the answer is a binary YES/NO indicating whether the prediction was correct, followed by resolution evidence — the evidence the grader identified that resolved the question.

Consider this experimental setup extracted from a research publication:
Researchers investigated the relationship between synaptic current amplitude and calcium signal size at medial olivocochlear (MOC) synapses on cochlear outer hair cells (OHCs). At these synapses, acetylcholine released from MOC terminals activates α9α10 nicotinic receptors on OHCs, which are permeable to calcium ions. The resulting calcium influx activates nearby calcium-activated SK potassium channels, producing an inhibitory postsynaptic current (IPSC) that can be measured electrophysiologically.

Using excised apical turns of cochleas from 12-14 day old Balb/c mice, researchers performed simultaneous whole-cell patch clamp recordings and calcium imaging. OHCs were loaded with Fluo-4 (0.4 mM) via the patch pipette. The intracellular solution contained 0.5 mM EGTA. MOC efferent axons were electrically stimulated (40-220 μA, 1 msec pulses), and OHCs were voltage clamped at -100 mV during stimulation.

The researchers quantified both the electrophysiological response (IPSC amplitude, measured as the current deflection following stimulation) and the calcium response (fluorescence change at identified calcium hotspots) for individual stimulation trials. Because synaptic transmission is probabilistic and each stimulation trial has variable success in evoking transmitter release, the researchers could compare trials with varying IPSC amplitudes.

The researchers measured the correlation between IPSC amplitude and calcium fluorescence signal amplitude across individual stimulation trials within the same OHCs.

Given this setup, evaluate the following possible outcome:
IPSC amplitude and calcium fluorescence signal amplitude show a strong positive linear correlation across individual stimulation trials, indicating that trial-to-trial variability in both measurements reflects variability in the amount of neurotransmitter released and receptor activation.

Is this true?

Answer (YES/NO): YES